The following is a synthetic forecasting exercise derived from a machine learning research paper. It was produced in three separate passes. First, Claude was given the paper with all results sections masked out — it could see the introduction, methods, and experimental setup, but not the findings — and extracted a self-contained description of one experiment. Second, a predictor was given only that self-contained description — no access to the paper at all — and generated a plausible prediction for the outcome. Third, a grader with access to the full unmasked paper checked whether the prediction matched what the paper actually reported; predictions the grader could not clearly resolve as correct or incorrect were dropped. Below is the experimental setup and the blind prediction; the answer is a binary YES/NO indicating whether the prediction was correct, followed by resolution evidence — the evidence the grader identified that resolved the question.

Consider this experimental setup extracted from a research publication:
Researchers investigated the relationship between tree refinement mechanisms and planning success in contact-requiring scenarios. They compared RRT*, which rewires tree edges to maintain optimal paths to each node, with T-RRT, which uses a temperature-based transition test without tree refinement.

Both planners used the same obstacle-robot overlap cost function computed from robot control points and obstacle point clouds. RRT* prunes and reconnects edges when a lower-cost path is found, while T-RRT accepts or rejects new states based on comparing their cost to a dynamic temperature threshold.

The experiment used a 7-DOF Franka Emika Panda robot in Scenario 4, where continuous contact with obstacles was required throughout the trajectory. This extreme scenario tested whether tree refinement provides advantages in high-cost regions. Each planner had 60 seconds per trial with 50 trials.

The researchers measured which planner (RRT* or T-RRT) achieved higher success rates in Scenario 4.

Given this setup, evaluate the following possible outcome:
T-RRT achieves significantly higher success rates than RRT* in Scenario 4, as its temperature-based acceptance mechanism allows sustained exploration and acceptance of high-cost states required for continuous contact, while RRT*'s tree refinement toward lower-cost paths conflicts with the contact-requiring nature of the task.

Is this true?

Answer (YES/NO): NO